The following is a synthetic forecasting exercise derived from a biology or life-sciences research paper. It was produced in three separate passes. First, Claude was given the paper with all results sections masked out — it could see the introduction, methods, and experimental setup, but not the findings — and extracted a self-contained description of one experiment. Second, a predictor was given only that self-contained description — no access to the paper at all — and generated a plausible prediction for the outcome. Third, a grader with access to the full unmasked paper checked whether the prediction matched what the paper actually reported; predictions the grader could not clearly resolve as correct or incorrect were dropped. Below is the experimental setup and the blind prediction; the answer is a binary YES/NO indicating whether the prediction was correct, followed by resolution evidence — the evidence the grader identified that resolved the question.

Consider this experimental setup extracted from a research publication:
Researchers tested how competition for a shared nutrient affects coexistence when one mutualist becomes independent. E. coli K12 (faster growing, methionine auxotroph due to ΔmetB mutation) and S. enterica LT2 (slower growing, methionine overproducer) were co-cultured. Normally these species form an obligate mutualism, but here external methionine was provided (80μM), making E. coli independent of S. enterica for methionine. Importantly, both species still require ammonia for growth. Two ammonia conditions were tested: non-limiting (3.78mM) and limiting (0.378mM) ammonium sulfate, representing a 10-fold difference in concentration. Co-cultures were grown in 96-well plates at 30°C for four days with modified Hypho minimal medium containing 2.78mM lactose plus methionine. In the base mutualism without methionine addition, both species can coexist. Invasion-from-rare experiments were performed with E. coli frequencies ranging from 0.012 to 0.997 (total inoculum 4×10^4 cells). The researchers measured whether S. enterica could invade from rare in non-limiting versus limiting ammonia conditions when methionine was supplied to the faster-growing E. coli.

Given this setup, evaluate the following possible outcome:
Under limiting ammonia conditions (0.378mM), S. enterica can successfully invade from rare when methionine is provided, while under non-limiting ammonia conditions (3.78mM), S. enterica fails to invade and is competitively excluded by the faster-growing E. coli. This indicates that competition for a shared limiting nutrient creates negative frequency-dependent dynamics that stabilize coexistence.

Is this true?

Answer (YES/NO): NO